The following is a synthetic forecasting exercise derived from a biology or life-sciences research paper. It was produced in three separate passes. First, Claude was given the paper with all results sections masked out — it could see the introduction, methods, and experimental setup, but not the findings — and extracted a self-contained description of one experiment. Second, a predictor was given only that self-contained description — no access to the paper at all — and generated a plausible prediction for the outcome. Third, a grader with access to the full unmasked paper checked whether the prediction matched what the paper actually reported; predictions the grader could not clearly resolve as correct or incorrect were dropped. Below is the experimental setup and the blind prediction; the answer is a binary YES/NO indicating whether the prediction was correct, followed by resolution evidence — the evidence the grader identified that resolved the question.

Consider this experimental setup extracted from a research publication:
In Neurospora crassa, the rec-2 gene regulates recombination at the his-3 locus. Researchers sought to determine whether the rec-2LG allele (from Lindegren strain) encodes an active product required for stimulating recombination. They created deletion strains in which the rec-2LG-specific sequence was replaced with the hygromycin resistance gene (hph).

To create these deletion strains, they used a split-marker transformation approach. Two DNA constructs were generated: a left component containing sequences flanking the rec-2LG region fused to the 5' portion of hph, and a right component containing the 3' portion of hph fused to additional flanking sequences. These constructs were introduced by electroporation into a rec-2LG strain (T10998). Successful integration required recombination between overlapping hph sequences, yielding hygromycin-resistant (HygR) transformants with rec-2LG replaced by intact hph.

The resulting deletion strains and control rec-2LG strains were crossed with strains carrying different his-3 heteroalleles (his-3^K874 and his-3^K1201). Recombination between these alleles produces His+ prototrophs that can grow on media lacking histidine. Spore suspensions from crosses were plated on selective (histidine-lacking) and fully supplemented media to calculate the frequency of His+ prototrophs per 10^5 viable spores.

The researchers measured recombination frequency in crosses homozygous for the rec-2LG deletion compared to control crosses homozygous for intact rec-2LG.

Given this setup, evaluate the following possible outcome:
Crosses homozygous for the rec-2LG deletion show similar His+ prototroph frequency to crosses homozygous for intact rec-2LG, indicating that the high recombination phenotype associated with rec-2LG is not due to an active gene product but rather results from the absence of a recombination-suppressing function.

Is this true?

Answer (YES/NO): NO